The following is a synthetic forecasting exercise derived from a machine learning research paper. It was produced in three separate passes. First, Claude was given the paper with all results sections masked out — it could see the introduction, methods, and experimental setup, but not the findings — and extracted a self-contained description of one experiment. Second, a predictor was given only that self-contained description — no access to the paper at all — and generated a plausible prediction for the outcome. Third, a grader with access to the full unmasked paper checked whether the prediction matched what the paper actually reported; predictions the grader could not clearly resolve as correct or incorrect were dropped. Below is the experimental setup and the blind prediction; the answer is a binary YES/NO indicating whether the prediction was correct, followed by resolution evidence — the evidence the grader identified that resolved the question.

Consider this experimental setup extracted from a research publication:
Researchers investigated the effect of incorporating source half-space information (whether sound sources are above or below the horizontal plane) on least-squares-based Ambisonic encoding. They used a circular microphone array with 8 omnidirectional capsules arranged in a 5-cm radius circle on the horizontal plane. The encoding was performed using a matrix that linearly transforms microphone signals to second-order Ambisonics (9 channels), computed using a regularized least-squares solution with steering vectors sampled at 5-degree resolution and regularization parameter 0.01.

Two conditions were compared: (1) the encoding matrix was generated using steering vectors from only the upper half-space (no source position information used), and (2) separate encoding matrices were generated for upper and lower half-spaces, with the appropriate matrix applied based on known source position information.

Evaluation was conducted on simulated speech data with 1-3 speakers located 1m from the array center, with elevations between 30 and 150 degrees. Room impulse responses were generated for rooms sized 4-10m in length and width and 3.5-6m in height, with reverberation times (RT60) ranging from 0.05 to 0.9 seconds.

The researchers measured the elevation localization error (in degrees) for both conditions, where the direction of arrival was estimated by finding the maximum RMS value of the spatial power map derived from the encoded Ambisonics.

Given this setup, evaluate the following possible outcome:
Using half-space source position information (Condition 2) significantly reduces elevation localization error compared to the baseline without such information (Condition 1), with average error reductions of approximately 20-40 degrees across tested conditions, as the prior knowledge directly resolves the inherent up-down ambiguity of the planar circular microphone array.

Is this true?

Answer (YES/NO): YES